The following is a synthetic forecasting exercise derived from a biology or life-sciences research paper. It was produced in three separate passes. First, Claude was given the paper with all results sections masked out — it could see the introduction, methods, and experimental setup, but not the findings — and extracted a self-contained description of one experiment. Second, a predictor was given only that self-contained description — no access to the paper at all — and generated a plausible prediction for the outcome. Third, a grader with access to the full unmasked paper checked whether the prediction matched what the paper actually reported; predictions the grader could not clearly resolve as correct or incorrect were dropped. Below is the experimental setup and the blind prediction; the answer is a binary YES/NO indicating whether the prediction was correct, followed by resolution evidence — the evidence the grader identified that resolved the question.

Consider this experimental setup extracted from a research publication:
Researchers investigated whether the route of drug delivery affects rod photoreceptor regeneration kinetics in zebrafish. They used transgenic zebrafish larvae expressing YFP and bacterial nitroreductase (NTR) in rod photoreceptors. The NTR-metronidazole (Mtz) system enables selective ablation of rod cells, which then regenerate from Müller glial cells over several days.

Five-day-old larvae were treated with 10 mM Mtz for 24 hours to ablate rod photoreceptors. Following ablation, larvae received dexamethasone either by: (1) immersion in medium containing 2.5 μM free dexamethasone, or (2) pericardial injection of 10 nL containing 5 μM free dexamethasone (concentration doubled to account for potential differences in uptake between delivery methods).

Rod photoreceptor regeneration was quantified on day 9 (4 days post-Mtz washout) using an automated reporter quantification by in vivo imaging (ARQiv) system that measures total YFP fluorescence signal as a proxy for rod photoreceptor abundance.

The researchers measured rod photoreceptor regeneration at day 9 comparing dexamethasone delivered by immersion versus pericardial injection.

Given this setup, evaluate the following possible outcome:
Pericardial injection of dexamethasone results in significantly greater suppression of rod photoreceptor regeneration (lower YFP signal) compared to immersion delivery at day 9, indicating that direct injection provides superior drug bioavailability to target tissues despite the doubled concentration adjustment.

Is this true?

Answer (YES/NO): NO